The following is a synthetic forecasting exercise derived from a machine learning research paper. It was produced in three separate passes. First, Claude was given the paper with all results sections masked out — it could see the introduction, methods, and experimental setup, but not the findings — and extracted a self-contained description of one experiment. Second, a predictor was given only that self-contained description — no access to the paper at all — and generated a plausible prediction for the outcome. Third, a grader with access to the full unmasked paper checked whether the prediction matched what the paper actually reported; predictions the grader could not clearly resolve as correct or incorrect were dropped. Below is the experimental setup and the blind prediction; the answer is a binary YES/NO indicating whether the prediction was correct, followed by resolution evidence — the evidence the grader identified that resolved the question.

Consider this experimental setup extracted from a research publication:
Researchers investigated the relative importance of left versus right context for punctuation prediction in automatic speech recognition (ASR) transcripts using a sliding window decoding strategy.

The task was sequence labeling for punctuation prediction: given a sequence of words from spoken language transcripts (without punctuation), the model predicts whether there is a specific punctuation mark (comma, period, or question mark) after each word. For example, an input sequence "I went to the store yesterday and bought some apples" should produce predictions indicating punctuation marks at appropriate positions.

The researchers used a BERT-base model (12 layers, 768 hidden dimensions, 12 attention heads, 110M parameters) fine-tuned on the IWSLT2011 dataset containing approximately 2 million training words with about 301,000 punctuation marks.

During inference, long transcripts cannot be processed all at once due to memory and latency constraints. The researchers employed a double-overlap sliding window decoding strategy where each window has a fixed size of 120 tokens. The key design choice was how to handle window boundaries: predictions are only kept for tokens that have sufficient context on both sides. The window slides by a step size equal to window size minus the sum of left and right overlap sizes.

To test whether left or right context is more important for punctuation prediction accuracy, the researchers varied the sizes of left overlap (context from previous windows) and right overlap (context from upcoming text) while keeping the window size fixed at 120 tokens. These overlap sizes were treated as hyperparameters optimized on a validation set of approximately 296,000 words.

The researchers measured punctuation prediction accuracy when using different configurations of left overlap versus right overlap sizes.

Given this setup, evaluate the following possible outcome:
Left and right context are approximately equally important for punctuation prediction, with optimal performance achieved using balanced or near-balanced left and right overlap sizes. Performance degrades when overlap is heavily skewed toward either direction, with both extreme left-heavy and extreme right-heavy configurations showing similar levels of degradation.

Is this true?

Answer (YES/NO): NO